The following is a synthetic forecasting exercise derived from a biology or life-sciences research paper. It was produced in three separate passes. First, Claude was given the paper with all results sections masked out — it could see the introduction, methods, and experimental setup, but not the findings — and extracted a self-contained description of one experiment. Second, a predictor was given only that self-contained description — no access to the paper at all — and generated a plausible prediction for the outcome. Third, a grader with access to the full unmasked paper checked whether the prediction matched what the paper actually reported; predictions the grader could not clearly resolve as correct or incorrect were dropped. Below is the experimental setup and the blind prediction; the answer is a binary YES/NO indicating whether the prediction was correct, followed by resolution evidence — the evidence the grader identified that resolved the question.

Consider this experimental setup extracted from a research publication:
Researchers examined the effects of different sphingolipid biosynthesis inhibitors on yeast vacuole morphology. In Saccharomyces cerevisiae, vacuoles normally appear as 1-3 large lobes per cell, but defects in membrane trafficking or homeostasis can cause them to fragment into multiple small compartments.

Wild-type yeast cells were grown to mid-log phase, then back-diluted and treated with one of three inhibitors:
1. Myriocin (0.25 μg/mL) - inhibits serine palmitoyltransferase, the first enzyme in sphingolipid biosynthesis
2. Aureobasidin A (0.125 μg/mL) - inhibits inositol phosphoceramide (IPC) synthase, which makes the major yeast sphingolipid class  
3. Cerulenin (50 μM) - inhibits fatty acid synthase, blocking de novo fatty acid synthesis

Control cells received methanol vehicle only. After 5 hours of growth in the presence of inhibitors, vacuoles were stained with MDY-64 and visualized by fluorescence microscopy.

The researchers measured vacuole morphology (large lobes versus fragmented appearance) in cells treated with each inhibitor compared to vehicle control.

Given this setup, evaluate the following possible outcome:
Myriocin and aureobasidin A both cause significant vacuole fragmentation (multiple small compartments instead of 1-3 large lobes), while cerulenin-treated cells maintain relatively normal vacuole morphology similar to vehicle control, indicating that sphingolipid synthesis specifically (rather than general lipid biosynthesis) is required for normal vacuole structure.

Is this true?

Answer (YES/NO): NO